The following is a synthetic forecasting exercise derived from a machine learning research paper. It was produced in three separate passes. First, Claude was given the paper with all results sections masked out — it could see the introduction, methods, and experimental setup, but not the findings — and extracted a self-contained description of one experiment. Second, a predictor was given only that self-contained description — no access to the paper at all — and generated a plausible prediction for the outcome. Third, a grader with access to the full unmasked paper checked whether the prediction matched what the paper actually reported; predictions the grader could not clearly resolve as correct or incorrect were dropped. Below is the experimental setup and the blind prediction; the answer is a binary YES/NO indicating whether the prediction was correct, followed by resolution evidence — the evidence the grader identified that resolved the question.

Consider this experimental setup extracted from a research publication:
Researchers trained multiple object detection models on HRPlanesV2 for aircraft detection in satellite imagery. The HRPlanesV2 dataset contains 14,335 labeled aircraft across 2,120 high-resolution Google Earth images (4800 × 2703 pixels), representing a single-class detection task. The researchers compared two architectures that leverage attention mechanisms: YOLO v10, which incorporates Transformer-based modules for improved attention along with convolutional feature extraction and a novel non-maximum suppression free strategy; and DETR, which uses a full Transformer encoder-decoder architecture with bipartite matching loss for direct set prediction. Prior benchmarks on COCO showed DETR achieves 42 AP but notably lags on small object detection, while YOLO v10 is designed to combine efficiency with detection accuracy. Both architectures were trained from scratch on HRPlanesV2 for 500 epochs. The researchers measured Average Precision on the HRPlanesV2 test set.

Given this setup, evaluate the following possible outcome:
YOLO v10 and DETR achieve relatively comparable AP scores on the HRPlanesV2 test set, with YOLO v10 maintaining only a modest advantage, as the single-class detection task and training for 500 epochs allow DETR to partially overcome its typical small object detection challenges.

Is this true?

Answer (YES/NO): YES